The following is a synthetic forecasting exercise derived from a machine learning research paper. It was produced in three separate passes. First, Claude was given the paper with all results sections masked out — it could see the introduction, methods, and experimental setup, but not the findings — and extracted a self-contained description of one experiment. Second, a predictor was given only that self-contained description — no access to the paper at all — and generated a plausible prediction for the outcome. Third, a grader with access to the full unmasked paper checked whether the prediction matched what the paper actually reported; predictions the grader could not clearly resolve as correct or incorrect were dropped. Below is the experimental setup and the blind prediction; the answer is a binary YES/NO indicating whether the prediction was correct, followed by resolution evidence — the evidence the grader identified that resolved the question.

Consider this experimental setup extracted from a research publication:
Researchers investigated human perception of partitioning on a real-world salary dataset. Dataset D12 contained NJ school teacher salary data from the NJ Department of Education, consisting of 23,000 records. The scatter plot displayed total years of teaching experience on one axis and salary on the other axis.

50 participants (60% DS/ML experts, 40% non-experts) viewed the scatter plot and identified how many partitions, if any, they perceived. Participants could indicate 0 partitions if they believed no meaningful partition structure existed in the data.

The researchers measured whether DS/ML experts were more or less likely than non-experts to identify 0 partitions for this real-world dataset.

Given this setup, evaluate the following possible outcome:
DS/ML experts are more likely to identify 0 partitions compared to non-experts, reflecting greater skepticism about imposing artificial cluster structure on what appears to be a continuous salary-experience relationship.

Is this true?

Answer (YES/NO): YES